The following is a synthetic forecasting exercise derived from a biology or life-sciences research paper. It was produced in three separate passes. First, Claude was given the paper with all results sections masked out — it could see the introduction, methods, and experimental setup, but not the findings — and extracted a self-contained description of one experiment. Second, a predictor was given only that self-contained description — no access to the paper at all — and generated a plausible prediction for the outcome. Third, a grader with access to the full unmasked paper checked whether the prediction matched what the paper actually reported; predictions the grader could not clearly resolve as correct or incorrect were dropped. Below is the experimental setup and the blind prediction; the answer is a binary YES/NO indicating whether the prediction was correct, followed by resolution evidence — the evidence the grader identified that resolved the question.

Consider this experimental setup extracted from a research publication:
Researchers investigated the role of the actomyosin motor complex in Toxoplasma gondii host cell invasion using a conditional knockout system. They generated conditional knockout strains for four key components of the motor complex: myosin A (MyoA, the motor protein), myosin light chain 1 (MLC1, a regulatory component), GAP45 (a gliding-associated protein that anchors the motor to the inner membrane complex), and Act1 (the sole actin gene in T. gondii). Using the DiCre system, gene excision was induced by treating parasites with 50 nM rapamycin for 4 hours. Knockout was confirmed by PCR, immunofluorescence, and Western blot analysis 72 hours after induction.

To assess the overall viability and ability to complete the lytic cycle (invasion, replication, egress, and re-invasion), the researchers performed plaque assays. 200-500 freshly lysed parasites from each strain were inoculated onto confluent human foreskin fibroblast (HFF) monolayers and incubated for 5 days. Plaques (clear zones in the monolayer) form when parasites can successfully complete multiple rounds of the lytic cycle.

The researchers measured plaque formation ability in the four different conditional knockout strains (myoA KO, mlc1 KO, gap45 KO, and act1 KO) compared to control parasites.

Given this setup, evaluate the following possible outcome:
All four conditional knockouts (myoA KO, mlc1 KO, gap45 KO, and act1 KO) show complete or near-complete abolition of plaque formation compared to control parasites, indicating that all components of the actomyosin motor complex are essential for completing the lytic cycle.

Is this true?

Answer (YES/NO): NO